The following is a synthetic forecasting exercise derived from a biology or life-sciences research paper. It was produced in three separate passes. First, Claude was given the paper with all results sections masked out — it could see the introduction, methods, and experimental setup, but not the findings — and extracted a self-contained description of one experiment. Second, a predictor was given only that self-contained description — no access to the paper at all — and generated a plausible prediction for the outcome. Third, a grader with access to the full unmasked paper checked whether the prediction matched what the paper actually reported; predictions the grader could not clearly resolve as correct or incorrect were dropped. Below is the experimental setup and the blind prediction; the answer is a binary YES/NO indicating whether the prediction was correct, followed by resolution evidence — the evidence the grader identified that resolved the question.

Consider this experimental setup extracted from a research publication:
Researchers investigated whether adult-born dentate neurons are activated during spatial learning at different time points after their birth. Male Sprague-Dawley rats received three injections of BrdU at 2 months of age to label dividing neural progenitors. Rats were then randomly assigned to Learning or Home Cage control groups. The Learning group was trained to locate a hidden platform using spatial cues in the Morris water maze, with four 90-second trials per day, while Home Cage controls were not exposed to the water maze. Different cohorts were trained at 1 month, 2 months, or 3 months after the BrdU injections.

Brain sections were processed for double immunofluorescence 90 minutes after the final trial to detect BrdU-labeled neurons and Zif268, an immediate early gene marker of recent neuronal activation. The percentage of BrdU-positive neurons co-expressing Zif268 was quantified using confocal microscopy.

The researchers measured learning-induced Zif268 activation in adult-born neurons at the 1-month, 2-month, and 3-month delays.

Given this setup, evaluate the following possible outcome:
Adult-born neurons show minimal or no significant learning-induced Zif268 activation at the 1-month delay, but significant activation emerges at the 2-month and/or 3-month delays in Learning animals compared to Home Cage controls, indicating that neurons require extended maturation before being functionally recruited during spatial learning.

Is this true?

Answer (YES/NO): YES